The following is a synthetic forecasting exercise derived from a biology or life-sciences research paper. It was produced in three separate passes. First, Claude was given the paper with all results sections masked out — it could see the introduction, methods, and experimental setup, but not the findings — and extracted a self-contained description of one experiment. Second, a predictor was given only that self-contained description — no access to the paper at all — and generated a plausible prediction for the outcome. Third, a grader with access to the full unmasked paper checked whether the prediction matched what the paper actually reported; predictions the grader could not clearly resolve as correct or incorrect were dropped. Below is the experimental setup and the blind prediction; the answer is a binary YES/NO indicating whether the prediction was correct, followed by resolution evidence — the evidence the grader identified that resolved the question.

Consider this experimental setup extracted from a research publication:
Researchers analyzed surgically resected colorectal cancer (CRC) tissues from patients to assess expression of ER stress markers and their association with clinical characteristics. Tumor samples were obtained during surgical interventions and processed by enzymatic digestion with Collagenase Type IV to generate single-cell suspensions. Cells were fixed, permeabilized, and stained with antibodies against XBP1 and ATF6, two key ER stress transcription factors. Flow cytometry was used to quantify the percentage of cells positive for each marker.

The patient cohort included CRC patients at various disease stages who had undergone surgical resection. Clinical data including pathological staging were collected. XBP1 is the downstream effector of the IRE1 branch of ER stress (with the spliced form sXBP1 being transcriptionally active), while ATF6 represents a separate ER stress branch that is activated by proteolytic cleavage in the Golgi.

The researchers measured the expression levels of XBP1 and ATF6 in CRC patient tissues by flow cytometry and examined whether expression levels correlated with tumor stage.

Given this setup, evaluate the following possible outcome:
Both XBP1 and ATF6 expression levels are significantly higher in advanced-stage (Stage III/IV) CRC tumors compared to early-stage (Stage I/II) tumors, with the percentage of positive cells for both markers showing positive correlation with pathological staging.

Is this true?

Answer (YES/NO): NO